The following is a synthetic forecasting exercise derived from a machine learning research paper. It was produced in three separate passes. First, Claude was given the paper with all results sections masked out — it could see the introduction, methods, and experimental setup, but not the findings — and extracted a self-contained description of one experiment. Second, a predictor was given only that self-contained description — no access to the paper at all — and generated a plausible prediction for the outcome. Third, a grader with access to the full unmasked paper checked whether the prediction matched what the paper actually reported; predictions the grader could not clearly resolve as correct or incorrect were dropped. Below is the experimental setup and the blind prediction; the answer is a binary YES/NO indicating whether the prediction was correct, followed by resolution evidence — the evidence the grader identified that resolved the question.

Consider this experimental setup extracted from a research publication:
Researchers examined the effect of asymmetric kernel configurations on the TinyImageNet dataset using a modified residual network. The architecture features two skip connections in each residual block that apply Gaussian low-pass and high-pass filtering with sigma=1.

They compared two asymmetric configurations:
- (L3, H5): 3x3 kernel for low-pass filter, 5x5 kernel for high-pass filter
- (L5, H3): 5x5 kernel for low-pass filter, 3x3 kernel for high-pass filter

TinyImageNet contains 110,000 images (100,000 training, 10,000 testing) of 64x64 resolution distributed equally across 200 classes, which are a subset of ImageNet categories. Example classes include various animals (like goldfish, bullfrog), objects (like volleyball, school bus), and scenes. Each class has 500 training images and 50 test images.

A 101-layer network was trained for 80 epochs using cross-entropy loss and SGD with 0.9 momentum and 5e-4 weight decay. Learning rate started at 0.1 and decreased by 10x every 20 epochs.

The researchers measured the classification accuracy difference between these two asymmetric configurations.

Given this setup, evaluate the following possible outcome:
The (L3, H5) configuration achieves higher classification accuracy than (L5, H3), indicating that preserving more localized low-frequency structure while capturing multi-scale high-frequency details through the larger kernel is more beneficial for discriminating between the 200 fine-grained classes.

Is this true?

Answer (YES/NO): NO